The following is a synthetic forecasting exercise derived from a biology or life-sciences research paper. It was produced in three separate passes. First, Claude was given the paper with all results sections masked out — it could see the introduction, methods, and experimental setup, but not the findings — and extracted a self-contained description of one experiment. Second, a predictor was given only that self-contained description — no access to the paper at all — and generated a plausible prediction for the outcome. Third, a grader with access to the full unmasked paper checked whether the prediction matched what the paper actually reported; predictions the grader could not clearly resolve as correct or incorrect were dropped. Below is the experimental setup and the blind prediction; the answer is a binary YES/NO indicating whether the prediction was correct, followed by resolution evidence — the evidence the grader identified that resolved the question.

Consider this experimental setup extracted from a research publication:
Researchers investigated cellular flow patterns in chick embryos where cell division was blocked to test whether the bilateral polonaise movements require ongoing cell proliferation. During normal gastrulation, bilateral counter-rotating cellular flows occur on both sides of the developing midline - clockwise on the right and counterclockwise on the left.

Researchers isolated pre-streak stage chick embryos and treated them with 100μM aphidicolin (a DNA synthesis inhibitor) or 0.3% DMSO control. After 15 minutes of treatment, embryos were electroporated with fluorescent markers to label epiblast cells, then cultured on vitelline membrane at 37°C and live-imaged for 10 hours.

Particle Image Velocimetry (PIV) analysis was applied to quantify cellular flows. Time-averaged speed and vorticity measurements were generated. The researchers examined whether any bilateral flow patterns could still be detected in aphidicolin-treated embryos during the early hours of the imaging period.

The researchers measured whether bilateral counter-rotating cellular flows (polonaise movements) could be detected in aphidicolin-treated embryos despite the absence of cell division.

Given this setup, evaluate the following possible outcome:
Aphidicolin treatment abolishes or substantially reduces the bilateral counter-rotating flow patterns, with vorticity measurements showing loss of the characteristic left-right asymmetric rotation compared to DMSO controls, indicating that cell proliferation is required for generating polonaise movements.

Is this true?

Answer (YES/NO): NO